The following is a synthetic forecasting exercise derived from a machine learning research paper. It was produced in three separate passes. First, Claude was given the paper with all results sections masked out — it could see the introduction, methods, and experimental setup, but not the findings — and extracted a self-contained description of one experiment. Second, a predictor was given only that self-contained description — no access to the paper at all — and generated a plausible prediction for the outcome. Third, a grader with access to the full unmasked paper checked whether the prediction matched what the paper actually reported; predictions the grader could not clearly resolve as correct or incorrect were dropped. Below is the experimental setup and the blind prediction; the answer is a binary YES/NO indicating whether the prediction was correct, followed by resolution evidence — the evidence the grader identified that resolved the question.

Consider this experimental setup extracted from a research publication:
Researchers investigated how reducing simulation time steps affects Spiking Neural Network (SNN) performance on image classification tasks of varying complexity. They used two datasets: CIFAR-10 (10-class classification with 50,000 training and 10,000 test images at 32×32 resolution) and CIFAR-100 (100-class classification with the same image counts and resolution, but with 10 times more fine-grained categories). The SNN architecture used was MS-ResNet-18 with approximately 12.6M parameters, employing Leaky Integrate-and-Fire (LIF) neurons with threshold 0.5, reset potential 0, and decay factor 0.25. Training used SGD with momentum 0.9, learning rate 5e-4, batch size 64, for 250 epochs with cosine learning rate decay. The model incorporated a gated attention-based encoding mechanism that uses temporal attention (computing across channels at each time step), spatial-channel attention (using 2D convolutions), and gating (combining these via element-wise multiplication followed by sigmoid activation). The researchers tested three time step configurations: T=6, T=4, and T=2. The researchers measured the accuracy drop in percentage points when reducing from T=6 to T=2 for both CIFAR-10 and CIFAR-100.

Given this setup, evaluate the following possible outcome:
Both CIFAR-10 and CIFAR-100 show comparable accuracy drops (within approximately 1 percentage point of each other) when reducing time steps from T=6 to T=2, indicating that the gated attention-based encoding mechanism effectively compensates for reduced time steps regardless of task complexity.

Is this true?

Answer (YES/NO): NO